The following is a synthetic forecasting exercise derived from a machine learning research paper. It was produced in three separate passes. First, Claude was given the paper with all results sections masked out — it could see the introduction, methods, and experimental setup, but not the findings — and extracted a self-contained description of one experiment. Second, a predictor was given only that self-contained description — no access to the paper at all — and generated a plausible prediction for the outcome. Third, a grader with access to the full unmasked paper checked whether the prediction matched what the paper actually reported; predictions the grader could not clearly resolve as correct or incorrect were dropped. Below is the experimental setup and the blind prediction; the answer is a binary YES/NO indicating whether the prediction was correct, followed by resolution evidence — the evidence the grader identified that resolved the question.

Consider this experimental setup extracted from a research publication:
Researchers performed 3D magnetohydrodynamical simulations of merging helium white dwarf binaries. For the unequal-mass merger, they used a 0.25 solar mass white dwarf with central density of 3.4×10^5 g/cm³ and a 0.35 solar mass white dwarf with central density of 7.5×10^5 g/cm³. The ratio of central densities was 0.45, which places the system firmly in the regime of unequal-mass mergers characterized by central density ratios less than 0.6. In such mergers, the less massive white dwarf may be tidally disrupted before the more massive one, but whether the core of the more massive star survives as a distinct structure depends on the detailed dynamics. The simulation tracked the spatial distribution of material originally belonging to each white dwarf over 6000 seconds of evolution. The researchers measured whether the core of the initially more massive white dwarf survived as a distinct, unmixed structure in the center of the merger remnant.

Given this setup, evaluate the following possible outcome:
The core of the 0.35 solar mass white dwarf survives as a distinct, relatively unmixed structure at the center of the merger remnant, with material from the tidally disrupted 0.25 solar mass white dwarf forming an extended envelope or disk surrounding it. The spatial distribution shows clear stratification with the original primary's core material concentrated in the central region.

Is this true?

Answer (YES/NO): YES